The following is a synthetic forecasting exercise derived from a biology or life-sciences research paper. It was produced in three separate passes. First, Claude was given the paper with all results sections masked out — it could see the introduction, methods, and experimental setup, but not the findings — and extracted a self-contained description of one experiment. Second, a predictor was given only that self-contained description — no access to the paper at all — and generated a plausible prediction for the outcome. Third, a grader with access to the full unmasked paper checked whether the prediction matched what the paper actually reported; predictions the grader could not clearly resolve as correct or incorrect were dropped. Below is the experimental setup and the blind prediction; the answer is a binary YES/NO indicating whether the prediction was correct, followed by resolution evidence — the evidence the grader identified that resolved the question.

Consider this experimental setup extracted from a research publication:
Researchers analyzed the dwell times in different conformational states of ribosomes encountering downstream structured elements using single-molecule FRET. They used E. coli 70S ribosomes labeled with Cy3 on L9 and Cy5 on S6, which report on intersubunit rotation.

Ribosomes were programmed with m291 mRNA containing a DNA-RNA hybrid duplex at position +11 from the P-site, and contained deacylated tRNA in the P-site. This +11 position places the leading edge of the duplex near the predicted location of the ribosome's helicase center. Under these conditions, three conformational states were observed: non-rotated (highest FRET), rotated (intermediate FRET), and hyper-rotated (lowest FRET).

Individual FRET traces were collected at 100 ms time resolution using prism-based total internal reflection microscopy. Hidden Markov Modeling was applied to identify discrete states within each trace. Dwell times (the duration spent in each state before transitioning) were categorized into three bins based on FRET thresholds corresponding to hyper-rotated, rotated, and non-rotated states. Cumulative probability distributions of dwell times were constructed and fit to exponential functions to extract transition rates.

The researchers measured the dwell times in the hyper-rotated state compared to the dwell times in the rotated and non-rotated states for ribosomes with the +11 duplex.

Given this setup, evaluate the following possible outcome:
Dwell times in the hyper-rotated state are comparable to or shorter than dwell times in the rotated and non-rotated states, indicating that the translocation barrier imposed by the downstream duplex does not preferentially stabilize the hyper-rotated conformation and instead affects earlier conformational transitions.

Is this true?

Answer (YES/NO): NO